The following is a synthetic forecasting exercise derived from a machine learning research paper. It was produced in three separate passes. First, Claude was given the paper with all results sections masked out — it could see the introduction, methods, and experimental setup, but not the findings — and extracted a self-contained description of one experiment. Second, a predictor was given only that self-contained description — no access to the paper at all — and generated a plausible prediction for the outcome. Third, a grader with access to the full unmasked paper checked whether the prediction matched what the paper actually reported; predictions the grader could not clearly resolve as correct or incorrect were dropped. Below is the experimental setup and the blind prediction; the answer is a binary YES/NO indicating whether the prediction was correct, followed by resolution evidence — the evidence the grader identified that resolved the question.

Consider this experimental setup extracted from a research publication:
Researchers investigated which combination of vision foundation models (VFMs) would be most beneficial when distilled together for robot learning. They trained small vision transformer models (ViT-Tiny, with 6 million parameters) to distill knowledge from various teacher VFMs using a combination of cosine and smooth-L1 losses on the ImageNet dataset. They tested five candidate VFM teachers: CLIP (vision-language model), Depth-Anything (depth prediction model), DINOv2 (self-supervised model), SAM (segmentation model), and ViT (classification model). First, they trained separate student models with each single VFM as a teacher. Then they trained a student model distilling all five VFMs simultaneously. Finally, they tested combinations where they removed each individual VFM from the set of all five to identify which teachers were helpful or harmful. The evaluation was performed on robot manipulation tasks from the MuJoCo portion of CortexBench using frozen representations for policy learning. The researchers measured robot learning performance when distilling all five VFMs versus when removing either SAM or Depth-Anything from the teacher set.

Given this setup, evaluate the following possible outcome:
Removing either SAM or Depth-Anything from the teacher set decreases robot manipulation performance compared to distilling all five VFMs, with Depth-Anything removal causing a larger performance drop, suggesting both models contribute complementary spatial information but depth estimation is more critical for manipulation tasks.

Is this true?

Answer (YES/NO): NO